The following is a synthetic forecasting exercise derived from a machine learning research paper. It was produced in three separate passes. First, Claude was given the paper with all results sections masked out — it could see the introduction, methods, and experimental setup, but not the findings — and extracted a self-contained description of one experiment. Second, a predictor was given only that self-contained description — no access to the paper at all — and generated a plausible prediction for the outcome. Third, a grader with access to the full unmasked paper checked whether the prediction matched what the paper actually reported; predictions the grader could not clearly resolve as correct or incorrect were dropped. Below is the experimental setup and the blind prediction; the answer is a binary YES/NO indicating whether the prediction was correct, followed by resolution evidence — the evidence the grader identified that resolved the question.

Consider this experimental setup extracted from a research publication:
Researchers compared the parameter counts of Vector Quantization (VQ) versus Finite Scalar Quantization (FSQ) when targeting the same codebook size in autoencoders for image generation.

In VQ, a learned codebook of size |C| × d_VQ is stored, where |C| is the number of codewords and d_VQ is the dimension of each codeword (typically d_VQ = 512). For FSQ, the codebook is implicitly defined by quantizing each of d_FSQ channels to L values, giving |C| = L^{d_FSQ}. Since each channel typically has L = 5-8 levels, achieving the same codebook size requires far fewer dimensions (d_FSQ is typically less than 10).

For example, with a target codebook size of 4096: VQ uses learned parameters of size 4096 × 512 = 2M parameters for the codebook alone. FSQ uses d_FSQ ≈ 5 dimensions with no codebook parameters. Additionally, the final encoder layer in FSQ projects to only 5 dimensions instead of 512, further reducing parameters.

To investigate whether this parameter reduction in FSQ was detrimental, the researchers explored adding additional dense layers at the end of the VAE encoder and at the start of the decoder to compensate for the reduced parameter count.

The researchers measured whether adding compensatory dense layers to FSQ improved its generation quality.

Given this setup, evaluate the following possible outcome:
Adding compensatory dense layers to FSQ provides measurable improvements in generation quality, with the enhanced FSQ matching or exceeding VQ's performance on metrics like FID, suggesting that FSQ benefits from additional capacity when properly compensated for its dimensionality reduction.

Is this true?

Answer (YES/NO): NO